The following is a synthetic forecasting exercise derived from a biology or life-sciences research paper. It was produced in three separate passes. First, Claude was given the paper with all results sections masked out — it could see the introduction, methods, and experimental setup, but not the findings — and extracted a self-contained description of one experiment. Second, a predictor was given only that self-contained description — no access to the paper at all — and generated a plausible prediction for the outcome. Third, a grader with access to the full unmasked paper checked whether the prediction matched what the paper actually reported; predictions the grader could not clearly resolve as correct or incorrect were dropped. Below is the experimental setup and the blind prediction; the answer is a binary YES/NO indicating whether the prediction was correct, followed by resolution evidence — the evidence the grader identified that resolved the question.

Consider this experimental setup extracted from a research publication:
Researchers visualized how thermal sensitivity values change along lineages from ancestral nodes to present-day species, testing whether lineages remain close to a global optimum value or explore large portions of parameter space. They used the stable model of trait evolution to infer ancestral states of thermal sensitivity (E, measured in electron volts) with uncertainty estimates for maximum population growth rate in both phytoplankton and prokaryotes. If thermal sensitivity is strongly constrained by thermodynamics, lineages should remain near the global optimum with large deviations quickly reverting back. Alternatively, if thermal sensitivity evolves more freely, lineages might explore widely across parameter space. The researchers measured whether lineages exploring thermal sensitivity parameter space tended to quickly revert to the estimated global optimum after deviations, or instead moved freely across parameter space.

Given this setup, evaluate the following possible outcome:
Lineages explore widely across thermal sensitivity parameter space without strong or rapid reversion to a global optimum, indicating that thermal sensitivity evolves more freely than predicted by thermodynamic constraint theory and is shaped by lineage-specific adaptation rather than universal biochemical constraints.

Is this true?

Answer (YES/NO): YES